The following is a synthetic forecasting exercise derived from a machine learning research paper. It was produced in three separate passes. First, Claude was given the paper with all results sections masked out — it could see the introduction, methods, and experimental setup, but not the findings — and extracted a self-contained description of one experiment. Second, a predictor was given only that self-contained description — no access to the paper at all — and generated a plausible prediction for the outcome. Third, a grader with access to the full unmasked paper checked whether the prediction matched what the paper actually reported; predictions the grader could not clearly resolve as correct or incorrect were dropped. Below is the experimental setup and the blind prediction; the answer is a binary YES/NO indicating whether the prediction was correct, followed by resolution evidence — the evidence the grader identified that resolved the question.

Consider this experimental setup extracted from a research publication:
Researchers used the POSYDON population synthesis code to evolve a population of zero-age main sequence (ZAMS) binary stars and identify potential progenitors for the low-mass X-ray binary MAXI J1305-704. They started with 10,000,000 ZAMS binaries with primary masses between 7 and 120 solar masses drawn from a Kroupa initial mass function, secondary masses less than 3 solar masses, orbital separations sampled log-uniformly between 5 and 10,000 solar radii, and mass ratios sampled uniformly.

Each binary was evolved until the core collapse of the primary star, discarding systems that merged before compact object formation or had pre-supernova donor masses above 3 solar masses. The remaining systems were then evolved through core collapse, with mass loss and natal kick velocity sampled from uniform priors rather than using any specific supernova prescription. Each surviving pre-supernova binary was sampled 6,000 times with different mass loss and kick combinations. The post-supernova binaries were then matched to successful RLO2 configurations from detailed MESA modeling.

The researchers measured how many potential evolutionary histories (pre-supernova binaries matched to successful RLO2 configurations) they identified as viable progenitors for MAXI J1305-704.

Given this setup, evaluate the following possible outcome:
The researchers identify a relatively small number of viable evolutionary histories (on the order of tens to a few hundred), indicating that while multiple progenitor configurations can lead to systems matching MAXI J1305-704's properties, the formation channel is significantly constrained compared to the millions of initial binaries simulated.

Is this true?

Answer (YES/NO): NO